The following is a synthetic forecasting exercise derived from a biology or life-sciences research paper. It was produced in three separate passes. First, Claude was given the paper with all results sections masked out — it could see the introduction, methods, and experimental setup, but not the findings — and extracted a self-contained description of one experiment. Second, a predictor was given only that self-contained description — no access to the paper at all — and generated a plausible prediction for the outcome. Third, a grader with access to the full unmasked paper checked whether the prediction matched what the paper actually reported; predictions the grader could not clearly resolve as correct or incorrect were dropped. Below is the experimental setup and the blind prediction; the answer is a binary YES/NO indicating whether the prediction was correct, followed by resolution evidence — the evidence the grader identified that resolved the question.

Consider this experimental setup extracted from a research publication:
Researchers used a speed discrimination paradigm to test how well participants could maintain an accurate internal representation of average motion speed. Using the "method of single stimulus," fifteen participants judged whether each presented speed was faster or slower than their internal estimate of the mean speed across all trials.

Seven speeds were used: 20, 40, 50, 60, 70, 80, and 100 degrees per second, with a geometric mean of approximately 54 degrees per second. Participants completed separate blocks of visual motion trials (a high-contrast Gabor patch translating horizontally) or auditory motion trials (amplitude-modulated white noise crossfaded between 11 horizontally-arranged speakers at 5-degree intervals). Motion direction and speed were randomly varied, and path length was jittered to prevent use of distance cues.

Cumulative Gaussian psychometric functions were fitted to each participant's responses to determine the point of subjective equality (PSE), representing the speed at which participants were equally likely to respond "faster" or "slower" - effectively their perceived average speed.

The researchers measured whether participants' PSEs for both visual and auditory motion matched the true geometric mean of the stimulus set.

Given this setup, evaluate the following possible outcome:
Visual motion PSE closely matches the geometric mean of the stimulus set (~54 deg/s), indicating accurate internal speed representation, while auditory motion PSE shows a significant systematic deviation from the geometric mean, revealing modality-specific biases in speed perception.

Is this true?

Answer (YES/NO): NO